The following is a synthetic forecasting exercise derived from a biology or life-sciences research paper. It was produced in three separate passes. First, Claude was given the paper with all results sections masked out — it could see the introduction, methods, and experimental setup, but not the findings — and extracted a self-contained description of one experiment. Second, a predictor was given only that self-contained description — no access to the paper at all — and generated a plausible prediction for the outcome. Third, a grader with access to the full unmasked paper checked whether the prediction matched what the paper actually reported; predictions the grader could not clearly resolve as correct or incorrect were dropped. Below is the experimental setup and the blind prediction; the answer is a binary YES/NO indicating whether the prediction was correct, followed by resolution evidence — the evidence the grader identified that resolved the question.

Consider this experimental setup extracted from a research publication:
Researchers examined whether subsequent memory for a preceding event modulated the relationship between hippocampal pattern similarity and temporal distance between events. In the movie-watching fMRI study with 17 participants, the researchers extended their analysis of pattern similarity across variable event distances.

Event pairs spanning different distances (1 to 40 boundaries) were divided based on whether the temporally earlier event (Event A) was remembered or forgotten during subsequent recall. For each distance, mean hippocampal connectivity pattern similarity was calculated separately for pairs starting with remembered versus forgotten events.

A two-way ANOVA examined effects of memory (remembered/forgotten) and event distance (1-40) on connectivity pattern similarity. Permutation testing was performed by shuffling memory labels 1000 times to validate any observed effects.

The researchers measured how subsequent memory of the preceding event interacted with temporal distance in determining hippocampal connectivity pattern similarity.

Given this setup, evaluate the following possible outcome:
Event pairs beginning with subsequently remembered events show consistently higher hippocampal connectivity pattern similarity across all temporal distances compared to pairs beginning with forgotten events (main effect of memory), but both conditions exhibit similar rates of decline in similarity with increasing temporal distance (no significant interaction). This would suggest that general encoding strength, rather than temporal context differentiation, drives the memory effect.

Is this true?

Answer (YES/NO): NO